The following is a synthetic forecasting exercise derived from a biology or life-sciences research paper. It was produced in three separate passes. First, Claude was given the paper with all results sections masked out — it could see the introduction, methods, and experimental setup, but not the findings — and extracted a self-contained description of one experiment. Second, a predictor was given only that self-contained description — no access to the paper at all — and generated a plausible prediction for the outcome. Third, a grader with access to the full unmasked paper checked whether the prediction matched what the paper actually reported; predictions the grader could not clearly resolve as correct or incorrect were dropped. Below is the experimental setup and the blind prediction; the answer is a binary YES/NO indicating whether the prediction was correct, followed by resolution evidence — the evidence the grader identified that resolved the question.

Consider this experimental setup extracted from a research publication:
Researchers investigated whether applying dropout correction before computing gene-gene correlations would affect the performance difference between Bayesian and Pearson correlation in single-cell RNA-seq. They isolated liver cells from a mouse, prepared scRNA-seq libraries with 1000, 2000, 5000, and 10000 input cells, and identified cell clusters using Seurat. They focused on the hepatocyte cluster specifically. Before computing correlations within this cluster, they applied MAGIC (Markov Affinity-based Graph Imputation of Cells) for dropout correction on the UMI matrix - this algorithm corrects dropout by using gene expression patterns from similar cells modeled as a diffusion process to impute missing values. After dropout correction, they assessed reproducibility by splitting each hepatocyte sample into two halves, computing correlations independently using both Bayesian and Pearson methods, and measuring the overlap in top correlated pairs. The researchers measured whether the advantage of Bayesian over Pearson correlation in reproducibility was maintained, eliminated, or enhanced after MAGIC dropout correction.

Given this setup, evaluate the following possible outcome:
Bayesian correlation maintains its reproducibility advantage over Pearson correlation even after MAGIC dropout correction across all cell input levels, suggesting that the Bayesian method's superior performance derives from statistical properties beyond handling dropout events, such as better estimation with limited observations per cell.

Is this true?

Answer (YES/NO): YES